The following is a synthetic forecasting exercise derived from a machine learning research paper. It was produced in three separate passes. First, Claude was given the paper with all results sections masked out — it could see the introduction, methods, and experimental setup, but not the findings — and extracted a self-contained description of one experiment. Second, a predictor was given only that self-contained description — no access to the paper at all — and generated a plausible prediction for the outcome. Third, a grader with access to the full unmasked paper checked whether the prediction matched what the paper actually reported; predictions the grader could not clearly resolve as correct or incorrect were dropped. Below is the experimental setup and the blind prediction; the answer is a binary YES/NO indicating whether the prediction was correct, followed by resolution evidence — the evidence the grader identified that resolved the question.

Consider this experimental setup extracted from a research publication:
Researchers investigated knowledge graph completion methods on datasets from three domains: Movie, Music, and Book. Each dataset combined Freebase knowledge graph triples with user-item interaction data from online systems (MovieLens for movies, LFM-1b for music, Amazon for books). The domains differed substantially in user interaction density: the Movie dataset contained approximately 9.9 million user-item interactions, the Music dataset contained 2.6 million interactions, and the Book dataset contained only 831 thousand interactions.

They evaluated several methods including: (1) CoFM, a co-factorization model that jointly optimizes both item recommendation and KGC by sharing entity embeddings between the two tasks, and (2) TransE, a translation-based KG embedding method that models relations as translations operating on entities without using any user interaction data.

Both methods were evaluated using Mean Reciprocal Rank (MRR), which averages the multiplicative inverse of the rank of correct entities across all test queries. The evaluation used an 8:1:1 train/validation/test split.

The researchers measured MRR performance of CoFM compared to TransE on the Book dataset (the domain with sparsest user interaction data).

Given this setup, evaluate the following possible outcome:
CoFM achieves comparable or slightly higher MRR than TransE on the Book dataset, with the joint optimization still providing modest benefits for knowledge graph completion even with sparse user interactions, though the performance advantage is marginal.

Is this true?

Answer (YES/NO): NO